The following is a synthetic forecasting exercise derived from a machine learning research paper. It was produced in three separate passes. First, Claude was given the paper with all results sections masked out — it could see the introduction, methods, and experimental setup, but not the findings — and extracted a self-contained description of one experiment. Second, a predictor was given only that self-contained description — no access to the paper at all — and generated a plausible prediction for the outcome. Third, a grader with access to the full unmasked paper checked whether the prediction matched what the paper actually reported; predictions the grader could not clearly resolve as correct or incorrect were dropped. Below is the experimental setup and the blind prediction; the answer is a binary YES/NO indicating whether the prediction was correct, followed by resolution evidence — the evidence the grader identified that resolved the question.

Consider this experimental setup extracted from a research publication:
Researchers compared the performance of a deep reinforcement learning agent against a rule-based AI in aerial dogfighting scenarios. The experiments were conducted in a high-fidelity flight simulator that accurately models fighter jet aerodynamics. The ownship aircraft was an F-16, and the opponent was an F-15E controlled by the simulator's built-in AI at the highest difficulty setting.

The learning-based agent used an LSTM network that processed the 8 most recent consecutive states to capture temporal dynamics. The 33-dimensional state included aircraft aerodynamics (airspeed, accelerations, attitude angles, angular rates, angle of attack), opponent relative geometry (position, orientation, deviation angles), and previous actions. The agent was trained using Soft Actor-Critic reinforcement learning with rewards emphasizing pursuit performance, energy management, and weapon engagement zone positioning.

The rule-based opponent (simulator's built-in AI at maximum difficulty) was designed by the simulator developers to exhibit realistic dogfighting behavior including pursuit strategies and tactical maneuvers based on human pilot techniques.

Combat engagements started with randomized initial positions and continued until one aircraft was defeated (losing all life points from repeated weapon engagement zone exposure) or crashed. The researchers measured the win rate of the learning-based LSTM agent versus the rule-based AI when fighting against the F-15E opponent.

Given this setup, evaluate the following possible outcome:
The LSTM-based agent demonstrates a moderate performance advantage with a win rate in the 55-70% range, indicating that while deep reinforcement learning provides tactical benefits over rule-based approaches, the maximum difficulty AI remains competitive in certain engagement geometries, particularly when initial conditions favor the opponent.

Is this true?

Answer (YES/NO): NO